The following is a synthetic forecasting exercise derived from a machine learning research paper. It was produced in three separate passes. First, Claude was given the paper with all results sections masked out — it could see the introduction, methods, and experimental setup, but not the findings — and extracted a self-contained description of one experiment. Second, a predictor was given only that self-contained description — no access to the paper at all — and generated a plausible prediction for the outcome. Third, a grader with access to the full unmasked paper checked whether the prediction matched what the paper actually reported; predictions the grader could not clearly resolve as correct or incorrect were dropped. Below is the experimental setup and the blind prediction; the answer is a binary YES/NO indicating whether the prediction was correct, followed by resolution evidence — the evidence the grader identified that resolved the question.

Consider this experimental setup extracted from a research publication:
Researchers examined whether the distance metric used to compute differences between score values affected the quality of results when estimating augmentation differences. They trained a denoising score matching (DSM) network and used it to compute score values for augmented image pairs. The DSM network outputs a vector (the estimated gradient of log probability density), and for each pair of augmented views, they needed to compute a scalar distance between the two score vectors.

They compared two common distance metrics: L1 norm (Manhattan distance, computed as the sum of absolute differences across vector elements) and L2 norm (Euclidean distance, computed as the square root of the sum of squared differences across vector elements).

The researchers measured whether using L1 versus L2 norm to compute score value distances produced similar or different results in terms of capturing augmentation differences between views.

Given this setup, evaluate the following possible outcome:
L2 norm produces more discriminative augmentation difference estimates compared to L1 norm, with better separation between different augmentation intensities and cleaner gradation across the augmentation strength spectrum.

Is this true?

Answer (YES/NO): NO